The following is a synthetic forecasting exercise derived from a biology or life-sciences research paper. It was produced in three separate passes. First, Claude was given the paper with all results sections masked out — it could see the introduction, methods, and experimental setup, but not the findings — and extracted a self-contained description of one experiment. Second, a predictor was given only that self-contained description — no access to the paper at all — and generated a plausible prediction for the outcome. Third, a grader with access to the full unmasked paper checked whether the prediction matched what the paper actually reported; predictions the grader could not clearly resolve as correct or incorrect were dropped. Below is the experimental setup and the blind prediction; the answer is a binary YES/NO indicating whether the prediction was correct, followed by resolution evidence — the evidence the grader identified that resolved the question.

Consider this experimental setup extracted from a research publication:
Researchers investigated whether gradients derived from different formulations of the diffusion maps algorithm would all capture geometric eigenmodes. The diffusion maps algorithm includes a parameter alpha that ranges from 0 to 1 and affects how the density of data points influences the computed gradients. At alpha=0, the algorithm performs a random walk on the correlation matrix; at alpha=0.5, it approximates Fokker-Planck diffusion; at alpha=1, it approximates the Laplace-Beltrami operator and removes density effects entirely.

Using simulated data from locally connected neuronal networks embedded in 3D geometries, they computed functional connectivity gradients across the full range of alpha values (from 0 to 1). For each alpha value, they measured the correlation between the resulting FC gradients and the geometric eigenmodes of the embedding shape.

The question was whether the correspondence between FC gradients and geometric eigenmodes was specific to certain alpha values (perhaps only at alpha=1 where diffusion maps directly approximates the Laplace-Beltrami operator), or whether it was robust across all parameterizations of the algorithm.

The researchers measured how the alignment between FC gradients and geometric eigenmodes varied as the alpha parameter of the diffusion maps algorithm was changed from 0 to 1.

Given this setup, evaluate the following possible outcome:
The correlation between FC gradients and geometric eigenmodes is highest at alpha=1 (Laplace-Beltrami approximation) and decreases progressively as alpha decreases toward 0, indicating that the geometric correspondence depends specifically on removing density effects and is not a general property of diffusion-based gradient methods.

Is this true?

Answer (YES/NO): NO